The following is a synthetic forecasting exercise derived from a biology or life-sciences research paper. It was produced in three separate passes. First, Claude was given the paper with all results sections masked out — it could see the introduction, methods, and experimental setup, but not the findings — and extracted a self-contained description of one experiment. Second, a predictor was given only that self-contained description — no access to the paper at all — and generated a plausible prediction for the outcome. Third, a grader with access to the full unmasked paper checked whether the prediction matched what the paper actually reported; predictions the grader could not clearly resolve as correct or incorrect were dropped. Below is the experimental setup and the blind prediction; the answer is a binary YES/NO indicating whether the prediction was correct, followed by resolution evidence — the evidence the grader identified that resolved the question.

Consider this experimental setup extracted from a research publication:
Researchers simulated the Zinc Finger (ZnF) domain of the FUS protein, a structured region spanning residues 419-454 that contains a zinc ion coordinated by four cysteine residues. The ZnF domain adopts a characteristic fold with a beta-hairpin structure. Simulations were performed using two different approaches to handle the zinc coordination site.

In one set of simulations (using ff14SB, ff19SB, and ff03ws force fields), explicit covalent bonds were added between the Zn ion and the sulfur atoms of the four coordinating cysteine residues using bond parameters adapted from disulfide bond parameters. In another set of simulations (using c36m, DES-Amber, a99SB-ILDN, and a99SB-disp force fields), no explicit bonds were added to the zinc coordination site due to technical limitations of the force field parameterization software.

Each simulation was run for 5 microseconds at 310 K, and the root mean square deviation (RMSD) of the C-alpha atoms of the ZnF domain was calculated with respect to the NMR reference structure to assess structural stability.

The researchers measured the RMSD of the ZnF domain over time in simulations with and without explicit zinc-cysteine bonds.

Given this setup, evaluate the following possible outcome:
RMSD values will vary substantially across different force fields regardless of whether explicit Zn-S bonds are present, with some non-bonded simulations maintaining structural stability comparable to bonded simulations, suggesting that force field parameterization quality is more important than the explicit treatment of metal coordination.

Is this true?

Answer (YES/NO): NO